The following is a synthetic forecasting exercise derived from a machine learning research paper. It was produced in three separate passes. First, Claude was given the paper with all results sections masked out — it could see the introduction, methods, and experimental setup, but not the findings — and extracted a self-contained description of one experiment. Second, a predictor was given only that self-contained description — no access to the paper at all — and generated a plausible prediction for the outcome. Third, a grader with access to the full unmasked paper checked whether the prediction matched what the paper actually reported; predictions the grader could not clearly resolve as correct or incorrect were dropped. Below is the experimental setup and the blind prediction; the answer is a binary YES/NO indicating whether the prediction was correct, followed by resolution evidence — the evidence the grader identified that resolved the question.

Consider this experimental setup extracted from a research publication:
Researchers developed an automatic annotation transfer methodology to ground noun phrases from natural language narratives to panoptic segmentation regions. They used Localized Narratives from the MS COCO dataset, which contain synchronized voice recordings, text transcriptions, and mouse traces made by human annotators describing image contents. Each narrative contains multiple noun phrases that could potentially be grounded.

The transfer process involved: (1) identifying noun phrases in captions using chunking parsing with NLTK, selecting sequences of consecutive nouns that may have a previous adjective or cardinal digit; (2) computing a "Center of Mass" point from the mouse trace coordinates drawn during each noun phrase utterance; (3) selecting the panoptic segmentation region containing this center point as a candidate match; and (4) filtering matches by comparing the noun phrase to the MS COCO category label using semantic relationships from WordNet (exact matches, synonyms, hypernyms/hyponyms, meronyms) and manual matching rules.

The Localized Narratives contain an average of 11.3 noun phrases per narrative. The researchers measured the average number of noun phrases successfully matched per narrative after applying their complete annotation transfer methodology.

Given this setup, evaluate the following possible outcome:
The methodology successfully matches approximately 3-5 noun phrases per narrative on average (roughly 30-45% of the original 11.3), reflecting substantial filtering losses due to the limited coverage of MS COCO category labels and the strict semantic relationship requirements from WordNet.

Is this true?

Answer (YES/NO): NO